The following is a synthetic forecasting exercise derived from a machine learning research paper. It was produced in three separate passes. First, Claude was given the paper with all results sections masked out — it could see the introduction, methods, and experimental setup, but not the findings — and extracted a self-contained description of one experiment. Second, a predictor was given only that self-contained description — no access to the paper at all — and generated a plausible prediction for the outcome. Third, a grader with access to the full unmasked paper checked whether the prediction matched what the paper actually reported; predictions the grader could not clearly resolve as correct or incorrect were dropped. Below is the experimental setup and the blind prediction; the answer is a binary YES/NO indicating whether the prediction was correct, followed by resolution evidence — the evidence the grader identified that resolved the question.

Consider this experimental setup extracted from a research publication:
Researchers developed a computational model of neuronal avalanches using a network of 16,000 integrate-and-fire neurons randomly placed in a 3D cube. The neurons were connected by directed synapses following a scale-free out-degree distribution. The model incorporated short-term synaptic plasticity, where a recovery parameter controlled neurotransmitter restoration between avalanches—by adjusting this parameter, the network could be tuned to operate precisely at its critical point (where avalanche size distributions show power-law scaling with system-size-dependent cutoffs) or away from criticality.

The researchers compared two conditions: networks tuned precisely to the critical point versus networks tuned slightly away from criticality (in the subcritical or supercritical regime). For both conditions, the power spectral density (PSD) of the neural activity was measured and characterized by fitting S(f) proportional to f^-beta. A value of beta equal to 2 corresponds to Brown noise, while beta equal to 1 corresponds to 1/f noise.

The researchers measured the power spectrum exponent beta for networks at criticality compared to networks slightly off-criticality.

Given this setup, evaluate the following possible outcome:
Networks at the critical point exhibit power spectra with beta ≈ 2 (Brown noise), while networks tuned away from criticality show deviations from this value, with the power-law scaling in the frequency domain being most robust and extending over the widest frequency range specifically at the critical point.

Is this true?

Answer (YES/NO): NO